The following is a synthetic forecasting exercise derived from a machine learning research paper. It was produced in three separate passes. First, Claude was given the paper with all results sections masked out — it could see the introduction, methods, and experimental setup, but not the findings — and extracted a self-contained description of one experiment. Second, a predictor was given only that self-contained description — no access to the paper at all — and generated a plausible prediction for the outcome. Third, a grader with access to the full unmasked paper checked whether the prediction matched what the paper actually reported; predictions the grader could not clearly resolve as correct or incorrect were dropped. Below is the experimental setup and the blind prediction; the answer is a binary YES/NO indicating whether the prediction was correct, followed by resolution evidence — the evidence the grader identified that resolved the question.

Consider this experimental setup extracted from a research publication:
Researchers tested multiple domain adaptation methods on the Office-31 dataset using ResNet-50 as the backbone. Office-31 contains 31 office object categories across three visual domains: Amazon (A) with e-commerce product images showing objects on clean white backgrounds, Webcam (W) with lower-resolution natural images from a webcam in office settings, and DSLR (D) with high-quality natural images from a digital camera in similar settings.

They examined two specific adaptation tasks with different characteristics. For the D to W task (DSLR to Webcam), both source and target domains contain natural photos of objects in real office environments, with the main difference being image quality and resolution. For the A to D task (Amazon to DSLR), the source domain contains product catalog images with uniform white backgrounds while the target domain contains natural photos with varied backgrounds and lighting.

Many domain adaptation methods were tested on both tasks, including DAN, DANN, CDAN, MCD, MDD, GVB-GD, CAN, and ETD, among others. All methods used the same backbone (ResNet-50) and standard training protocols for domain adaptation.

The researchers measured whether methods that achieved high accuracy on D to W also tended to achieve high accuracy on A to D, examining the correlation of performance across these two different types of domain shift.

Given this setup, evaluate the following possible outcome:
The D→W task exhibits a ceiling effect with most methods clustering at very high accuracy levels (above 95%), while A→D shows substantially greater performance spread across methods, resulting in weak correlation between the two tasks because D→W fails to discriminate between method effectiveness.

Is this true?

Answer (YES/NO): YES